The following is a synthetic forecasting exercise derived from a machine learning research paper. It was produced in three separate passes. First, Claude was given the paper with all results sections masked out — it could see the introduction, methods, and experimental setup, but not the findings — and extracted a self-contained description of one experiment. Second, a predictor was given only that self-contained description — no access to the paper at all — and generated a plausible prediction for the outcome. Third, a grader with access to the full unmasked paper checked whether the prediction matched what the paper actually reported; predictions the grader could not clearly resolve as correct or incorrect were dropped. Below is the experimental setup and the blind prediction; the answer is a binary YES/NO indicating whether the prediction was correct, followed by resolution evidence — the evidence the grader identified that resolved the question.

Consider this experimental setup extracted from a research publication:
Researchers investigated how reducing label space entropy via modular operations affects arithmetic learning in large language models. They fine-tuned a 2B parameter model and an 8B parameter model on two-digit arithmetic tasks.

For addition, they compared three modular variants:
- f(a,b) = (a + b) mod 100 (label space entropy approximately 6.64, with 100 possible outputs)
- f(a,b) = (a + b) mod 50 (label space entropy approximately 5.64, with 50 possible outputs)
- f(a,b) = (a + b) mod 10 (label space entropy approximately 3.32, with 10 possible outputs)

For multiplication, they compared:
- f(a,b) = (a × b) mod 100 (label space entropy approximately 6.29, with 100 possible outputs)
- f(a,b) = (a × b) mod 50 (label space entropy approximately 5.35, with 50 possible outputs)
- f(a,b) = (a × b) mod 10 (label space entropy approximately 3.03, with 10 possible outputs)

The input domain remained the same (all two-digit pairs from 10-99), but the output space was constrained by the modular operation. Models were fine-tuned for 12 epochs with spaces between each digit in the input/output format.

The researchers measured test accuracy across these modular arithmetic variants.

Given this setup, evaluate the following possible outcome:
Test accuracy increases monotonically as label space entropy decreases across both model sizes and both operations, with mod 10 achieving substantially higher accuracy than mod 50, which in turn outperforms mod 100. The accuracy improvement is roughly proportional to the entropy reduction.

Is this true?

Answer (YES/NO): NO